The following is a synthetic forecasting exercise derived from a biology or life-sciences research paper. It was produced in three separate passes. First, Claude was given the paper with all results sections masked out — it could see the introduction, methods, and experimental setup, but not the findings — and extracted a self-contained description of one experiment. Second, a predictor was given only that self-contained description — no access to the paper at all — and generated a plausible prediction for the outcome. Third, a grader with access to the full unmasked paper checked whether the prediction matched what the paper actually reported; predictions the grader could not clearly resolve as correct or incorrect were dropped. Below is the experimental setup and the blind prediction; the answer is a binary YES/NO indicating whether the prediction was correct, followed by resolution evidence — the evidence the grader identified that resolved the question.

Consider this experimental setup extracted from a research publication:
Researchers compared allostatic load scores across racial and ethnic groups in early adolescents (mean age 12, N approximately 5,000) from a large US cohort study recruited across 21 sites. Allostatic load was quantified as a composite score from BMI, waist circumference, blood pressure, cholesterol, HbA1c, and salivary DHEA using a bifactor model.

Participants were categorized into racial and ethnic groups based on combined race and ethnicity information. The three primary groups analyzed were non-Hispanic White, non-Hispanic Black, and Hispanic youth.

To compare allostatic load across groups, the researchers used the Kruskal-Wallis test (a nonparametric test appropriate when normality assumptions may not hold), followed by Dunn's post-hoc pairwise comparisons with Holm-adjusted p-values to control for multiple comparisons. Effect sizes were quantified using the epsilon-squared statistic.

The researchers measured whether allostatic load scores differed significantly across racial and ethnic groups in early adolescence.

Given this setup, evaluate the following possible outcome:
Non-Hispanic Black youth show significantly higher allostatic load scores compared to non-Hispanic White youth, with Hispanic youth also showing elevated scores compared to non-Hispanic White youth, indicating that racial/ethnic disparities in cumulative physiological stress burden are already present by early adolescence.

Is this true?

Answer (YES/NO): YES